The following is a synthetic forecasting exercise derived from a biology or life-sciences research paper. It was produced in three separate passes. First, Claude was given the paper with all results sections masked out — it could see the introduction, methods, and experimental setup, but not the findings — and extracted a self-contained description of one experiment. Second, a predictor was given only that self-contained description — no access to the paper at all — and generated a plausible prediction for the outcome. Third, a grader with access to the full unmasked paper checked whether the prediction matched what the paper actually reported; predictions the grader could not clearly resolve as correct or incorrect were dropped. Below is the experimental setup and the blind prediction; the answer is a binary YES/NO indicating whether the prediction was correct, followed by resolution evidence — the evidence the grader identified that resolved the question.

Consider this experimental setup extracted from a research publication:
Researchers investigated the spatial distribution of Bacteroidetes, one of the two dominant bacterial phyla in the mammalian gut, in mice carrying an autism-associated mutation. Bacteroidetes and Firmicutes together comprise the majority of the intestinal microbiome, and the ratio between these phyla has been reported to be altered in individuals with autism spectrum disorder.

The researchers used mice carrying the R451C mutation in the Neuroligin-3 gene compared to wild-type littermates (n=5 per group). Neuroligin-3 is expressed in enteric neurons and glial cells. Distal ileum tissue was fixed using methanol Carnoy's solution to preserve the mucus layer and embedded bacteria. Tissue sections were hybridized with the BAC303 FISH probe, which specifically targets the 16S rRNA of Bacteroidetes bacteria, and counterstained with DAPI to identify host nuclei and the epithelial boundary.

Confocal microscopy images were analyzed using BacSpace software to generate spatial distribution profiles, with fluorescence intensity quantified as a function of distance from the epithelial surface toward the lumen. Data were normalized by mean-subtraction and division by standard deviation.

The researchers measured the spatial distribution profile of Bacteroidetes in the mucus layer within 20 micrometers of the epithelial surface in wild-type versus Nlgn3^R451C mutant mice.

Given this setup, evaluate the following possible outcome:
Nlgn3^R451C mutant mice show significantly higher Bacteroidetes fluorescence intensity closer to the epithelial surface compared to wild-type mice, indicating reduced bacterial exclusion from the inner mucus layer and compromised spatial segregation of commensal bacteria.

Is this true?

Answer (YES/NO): NO